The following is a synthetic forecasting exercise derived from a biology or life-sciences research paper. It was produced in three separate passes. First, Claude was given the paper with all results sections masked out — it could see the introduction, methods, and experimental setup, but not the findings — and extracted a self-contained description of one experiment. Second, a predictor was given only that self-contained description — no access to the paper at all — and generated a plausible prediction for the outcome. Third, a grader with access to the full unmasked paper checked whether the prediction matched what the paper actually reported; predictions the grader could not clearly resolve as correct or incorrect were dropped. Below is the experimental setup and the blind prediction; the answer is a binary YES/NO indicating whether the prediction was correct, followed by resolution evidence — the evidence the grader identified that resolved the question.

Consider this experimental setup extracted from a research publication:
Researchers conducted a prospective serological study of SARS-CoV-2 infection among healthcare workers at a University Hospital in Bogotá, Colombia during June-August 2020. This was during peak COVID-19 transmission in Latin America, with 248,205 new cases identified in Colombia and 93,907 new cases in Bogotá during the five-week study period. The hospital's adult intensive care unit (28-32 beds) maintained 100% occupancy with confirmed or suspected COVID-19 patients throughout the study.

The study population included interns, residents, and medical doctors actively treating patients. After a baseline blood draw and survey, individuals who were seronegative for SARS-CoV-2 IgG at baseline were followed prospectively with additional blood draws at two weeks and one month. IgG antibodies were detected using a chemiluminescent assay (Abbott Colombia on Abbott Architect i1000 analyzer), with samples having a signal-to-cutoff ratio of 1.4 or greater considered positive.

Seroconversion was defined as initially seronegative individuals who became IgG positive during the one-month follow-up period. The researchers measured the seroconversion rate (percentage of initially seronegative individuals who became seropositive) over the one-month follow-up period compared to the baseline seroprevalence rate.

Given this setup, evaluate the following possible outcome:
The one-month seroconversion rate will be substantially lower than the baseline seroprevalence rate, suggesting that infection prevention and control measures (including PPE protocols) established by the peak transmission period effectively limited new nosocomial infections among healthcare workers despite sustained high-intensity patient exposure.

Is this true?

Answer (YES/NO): NO